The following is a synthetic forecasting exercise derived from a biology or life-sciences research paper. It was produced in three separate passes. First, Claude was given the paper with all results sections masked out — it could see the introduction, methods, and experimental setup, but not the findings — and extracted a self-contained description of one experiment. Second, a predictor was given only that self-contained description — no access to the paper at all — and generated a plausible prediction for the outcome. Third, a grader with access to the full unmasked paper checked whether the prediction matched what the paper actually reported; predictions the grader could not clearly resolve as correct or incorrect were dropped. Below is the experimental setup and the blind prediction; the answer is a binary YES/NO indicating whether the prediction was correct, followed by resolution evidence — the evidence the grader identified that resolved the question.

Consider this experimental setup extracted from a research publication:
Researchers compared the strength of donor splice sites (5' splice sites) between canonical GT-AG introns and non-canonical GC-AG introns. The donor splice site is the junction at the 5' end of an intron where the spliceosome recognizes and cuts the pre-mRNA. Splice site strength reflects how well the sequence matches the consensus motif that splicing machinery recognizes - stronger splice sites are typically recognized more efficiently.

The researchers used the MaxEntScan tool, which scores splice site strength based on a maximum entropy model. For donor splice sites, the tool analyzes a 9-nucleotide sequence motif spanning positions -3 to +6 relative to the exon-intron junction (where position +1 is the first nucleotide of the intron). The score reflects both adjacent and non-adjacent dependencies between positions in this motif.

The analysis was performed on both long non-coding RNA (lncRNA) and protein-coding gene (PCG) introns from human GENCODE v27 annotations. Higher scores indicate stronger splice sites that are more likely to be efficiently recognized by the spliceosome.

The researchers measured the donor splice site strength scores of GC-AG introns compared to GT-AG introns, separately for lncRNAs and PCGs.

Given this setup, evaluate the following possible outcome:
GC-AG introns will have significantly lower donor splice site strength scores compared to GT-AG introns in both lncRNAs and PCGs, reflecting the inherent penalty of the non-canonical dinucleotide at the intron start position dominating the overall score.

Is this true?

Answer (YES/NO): YES